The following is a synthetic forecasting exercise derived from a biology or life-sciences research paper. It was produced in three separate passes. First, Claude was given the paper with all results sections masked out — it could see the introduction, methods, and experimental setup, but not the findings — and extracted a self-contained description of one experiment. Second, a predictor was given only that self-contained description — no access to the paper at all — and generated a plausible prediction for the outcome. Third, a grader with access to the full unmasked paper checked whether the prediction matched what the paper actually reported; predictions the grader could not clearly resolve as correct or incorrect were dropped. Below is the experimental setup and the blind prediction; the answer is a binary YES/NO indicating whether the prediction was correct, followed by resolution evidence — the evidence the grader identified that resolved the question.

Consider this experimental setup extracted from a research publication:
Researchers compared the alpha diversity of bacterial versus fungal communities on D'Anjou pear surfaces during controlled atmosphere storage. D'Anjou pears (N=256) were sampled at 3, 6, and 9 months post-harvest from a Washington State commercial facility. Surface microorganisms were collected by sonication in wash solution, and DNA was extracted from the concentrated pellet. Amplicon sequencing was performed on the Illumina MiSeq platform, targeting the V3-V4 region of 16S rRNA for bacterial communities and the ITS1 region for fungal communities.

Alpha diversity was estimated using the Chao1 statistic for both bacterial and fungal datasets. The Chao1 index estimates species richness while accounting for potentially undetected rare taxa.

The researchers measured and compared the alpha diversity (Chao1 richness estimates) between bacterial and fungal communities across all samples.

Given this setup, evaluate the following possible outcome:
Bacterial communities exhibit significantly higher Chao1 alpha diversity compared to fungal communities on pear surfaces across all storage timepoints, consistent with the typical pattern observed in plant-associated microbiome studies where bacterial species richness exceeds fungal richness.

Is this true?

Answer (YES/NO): YES